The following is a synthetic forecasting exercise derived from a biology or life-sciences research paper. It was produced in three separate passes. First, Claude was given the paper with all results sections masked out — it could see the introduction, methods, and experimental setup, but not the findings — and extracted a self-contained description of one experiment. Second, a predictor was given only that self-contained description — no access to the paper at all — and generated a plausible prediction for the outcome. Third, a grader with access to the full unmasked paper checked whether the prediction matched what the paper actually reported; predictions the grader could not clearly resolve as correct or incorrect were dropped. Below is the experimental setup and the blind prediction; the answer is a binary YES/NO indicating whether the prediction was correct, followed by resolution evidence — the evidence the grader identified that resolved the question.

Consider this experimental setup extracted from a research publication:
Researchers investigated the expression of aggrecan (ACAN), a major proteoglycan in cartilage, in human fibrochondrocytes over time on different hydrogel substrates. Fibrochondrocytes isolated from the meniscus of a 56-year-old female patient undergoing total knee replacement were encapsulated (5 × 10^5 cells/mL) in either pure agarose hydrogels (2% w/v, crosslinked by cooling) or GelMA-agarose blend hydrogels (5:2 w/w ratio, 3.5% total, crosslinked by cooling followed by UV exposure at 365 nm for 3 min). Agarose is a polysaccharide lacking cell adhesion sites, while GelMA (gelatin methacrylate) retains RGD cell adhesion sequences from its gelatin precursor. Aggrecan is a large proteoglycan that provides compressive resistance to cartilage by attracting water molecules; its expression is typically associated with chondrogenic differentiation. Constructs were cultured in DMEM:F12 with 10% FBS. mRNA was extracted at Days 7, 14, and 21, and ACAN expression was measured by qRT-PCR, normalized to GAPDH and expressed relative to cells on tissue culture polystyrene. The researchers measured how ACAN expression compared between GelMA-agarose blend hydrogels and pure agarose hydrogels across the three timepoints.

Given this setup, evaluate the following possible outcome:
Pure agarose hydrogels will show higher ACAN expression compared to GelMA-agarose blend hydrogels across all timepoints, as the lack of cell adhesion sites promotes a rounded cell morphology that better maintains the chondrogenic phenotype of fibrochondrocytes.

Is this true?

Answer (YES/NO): NO